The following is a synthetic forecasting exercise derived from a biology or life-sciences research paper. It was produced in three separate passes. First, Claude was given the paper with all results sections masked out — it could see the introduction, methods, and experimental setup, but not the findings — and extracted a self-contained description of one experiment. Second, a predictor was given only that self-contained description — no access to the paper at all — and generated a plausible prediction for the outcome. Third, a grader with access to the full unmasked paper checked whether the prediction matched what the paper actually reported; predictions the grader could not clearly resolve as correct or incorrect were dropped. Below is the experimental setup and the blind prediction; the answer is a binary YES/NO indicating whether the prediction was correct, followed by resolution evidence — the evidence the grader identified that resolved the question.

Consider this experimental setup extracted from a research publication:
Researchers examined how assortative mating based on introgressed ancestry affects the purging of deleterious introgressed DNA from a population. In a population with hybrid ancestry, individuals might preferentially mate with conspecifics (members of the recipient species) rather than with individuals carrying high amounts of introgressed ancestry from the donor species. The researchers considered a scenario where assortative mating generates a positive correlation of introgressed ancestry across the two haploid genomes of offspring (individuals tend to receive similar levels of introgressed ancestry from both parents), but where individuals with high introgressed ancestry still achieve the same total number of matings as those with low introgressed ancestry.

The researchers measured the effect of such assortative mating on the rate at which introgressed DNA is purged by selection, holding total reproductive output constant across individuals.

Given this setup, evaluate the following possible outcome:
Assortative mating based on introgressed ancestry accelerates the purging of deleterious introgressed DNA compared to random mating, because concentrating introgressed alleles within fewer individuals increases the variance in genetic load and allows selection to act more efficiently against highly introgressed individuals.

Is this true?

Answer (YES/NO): YES